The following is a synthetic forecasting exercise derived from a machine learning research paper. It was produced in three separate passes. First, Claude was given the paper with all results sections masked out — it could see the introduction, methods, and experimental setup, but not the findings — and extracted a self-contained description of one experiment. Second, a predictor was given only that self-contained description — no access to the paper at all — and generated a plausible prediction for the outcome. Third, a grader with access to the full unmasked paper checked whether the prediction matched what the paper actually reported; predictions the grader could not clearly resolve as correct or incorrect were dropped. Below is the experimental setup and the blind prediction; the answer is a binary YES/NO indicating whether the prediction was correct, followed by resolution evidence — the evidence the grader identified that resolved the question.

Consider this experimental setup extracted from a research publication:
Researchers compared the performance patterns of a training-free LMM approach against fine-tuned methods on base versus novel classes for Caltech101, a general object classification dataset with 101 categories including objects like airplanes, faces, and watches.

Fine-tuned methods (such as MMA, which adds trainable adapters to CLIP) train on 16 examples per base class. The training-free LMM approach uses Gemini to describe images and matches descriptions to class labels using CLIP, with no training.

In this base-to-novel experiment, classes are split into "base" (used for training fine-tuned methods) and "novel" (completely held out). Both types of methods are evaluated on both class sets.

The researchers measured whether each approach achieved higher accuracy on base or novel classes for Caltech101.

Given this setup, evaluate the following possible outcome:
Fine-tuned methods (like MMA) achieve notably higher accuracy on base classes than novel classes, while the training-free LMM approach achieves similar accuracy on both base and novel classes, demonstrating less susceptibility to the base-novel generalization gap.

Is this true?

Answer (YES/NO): NO